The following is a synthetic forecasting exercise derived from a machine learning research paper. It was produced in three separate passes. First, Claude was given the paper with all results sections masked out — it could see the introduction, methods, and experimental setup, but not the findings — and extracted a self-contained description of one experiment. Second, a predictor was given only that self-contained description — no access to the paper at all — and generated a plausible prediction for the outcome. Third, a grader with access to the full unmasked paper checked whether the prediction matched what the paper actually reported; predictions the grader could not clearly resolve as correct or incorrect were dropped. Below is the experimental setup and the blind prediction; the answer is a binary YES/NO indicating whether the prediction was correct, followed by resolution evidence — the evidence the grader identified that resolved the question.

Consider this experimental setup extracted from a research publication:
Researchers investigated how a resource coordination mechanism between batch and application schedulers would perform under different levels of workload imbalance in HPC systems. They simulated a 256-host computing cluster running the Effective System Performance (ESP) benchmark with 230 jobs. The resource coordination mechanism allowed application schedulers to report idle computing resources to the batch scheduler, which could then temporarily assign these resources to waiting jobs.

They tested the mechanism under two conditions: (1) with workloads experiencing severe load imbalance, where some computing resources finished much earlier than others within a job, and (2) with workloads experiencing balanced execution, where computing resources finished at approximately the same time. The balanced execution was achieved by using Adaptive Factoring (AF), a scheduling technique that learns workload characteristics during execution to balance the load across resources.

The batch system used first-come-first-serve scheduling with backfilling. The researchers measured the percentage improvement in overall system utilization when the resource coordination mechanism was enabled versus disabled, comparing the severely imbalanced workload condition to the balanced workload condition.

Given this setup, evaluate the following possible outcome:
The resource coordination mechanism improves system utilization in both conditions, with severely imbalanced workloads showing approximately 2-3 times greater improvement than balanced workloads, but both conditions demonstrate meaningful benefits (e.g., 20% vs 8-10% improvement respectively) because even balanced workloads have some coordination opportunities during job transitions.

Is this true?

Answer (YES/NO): NO